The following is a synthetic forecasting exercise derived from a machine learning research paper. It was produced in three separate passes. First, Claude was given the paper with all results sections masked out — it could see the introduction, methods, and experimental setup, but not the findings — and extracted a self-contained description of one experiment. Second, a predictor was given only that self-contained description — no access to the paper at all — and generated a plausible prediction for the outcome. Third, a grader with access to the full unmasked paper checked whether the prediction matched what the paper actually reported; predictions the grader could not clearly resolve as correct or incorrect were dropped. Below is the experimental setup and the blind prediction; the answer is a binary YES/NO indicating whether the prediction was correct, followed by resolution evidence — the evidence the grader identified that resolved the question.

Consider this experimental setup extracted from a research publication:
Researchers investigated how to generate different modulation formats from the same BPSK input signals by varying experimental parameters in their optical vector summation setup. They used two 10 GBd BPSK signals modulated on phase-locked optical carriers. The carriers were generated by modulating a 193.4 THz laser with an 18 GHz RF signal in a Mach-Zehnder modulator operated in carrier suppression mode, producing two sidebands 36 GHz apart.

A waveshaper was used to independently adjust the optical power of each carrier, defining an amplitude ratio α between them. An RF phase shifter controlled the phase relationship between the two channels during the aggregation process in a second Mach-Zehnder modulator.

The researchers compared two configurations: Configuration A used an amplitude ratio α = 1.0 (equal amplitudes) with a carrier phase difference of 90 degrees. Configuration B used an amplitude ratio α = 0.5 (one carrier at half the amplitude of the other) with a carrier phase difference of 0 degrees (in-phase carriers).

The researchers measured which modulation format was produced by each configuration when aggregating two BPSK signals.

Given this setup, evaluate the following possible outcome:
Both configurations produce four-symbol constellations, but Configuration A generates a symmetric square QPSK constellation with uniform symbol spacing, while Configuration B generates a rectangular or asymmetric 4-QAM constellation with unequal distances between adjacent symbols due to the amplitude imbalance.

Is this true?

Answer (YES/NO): NO